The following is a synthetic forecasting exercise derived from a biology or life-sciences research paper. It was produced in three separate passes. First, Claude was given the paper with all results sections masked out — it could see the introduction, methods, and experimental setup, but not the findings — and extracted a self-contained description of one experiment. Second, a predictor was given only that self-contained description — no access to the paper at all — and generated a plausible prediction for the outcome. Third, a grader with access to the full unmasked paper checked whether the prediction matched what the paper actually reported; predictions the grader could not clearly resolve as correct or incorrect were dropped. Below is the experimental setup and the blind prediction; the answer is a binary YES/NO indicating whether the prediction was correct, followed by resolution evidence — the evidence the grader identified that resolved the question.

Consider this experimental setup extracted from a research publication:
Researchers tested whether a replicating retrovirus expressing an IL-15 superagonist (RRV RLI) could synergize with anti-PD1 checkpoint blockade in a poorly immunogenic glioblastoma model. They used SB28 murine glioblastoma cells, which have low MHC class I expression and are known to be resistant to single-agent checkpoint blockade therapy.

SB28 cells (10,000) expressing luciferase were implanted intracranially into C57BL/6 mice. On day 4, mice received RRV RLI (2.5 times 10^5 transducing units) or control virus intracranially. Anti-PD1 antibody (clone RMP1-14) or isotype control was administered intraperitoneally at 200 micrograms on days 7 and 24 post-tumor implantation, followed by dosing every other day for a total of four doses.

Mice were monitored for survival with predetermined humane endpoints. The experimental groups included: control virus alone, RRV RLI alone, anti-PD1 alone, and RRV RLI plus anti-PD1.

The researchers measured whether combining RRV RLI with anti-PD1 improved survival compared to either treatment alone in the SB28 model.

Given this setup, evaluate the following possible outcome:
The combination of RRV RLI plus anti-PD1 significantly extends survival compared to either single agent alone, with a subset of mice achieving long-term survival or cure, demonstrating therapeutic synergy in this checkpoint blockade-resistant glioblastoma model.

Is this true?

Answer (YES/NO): NO